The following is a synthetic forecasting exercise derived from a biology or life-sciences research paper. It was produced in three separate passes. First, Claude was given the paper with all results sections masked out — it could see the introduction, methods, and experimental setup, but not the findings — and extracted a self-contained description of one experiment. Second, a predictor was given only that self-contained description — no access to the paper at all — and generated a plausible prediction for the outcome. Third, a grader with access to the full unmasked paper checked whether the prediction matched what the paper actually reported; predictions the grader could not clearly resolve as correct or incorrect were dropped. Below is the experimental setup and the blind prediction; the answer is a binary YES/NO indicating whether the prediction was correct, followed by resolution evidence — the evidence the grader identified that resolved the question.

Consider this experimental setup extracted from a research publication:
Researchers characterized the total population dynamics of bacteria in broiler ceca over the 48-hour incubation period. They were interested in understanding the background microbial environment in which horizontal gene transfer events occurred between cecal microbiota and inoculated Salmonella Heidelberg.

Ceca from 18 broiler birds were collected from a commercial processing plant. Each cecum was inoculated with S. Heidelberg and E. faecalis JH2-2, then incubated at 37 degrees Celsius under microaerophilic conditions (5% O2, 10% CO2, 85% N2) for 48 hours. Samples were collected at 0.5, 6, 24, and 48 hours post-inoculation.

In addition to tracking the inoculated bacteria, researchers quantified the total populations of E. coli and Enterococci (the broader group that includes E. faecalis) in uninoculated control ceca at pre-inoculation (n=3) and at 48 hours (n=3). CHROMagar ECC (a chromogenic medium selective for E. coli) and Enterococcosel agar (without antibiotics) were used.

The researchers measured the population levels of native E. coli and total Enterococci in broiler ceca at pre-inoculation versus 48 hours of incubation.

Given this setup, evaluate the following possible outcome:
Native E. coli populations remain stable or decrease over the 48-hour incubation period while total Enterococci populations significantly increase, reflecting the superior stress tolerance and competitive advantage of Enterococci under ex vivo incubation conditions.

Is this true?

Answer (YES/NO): NO